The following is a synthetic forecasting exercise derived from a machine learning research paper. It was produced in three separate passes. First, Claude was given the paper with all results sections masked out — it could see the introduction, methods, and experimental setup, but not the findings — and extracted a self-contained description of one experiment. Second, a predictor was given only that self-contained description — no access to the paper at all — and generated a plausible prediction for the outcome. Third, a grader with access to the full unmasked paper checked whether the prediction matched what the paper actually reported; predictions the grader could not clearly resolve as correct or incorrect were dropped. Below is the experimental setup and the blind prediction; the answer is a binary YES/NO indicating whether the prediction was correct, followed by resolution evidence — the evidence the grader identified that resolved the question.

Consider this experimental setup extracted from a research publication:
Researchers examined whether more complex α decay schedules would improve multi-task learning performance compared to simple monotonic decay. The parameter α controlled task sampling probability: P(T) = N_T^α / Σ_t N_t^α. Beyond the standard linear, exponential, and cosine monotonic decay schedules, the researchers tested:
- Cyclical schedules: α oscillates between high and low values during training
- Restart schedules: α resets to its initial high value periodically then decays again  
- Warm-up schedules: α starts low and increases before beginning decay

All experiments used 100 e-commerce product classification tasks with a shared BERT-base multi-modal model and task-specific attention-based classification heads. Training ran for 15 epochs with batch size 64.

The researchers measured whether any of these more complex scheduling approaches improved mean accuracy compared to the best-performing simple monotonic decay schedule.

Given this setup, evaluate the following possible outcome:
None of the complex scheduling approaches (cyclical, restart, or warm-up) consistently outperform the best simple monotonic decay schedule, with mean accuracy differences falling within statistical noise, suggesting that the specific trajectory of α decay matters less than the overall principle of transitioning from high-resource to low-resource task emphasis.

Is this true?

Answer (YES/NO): YES